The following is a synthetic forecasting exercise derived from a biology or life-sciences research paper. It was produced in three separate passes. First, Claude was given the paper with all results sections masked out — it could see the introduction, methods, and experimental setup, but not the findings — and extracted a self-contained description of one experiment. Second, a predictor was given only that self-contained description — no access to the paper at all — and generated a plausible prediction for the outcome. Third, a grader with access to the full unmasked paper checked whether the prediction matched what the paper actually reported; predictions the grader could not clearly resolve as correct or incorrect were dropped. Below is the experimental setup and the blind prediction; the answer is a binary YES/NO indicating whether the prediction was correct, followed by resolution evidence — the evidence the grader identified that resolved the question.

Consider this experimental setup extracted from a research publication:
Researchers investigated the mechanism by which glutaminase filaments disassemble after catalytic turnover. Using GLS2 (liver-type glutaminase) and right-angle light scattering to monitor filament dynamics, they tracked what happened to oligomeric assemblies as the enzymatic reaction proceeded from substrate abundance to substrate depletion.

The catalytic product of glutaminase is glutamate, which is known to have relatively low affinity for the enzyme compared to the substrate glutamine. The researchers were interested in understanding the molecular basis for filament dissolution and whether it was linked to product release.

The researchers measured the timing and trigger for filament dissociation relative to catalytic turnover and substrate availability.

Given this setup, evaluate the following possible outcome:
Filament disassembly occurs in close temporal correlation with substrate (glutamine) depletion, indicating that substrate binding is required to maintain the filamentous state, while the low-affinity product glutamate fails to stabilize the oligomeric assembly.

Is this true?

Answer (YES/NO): YES